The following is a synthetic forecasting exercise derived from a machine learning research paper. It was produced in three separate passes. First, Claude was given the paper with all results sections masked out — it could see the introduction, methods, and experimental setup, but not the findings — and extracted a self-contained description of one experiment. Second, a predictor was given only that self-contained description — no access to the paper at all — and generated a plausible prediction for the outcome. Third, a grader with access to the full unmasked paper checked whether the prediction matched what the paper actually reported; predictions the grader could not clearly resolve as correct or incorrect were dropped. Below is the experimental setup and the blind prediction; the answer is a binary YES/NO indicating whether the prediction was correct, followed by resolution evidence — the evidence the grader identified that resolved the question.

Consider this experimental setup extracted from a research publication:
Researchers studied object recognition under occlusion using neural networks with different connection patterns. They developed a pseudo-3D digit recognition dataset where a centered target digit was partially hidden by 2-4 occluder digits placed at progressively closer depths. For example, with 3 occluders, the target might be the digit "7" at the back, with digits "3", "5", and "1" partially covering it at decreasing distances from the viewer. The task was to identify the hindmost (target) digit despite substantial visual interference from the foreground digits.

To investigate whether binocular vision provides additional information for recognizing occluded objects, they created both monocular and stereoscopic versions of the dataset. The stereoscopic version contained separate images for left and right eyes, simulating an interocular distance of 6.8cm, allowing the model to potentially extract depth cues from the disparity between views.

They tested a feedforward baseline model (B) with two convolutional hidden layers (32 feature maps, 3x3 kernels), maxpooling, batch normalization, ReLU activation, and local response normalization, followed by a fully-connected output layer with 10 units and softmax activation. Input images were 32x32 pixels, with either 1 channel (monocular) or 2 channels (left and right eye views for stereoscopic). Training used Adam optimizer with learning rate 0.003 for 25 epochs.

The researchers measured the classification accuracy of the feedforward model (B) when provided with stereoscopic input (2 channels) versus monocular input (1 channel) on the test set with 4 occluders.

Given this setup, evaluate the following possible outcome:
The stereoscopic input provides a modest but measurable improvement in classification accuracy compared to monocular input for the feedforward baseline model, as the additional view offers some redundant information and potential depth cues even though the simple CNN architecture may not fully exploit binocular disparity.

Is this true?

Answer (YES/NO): YES